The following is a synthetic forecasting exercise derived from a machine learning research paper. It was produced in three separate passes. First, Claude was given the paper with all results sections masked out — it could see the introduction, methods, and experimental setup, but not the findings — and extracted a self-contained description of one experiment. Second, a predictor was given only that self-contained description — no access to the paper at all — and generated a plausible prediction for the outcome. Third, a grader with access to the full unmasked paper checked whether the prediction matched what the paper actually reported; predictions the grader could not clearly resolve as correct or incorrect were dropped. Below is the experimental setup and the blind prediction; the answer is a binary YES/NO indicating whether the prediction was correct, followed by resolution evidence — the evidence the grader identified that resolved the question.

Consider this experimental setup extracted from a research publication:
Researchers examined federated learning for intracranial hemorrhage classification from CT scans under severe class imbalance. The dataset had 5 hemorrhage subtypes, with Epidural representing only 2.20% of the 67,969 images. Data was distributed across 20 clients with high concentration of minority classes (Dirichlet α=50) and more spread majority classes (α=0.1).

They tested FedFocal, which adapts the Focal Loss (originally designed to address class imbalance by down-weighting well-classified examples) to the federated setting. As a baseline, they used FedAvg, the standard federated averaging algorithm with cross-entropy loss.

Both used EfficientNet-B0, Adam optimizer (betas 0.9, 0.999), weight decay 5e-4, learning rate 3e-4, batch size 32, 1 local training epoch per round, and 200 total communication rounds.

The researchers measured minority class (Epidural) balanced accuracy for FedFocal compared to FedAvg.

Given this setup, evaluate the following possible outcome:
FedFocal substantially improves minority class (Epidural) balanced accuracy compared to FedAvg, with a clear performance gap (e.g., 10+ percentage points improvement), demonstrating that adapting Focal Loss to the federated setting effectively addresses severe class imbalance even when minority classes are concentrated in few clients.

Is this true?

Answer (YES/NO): NO